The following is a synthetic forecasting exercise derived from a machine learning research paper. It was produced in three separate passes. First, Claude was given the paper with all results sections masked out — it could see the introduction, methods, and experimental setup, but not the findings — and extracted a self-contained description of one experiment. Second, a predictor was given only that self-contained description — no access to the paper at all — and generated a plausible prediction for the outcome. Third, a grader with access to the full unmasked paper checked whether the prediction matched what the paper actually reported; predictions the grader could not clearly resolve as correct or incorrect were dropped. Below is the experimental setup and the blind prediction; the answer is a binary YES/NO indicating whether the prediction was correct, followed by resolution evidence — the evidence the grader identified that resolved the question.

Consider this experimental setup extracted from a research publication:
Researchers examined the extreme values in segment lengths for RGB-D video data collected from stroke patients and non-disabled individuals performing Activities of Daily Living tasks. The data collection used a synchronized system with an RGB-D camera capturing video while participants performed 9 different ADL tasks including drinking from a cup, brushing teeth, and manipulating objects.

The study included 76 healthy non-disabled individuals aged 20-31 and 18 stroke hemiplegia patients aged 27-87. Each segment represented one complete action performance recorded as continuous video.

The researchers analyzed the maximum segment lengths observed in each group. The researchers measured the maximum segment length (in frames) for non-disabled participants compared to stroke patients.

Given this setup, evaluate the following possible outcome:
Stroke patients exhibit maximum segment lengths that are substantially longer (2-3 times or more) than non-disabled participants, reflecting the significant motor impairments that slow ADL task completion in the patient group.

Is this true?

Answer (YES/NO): NO